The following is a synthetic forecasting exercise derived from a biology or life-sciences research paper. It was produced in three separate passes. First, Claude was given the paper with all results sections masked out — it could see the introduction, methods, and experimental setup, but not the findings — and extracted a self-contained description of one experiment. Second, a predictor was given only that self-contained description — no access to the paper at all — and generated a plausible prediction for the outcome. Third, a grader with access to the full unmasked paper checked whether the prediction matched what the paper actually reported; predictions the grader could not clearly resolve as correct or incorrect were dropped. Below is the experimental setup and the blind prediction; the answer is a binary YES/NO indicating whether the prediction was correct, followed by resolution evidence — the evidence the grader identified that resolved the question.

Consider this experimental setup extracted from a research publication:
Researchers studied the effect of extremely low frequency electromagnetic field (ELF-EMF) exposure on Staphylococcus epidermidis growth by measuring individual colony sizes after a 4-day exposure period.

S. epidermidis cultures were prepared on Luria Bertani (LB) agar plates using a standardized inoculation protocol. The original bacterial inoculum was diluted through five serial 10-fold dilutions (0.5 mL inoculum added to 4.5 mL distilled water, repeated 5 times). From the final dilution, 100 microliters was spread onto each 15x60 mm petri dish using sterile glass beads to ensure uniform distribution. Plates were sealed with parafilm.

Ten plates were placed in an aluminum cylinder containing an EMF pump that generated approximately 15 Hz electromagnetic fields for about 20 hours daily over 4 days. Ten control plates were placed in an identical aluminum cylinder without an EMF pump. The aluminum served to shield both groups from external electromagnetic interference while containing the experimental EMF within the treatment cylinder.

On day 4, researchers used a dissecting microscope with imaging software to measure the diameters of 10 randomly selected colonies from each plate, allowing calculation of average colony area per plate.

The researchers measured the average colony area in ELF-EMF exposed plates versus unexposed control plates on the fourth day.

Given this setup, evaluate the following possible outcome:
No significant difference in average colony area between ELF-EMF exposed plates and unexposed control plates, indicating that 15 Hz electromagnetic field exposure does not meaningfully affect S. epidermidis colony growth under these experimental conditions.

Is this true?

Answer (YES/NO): NO